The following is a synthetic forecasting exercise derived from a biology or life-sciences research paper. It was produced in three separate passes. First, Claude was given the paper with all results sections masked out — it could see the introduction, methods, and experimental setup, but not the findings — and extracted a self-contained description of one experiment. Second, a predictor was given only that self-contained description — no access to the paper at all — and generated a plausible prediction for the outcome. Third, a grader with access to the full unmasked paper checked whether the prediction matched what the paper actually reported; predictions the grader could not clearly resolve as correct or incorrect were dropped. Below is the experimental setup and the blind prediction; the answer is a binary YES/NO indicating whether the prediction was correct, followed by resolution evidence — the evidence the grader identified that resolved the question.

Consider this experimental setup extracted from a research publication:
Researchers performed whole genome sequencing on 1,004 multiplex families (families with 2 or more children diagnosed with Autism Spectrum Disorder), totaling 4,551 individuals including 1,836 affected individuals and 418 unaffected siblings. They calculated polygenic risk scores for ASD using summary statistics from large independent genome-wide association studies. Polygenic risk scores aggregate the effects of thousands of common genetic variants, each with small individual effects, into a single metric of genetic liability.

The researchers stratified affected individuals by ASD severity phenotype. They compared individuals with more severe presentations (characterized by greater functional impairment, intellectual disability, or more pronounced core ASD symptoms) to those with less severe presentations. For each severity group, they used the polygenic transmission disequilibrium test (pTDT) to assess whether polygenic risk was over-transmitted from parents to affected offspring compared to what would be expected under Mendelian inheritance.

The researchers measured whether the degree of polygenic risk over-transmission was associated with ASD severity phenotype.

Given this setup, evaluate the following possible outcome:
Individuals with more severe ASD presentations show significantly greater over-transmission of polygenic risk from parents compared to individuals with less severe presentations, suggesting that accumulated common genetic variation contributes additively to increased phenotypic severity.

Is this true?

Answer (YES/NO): YES